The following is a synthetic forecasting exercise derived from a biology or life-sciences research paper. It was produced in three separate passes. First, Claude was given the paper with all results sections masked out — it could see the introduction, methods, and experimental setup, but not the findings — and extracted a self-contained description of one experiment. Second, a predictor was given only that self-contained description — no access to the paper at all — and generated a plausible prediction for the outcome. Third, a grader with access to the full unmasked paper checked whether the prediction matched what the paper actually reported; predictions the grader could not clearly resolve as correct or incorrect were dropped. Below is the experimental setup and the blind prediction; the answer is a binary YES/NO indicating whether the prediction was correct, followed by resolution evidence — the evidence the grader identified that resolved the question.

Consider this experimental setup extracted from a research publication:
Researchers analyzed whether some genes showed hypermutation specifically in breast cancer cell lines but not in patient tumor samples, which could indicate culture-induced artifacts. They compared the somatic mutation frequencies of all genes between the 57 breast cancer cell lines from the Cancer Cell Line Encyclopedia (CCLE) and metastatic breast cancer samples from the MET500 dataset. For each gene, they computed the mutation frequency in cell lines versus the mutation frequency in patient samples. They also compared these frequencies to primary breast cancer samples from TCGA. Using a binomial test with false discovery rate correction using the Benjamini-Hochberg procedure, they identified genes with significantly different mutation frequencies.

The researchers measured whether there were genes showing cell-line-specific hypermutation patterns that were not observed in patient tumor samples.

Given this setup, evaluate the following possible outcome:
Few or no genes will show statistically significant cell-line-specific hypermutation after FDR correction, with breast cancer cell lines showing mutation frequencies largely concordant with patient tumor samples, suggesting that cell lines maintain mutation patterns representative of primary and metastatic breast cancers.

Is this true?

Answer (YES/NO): NO